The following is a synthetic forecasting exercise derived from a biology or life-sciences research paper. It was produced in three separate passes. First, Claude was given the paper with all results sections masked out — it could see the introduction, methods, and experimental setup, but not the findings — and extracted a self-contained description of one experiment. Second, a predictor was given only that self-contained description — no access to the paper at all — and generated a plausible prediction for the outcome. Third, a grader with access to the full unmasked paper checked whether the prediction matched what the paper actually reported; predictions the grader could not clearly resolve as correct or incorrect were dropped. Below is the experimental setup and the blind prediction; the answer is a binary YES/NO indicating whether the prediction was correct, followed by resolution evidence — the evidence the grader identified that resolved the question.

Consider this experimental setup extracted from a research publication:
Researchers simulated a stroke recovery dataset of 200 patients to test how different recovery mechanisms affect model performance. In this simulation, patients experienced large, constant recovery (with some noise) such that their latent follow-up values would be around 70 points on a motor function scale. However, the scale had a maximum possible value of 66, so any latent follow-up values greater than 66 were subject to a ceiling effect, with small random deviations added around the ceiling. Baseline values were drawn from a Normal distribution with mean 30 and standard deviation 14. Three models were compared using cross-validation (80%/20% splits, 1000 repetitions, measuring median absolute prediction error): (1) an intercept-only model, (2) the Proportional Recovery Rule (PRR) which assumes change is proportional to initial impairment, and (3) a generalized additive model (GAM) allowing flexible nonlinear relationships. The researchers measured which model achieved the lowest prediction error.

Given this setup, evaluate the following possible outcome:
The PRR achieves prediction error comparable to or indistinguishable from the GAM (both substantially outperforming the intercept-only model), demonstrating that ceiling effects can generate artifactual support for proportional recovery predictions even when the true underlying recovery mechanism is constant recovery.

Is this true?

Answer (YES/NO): NO